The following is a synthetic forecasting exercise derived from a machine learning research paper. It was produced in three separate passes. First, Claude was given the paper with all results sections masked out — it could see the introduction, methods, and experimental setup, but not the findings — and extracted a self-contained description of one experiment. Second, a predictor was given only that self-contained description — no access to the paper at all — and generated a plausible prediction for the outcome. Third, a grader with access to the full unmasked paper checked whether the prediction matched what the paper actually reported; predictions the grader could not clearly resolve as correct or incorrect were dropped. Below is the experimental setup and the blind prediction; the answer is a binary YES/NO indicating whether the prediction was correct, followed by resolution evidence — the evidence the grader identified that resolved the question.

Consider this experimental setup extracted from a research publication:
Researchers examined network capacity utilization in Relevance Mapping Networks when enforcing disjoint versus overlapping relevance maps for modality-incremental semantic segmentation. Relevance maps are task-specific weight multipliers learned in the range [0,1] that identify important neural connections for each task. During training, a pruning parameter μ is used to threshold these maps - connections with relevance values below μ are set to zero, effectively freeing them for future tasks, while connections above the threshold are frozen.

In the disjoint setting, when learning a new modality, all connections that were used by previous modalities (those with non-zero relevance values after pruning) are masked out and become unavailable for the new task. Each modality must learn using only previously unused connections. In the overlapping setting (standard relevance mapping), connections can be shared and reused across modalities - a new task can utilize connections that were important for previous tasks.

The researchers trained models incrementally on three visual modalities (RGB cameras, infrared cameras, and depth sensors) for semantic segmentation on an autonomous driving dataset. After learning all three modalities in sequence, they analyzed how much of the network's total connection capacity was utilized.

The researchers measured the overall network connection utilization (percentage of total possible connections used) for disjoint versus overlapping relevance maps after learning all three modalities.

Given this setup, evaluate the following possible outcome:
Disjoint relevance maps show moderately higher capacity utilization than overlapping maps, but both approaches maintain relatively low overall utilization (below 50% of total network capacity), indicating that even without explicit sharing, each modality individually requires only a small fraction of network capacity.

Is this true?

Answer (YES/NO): NO